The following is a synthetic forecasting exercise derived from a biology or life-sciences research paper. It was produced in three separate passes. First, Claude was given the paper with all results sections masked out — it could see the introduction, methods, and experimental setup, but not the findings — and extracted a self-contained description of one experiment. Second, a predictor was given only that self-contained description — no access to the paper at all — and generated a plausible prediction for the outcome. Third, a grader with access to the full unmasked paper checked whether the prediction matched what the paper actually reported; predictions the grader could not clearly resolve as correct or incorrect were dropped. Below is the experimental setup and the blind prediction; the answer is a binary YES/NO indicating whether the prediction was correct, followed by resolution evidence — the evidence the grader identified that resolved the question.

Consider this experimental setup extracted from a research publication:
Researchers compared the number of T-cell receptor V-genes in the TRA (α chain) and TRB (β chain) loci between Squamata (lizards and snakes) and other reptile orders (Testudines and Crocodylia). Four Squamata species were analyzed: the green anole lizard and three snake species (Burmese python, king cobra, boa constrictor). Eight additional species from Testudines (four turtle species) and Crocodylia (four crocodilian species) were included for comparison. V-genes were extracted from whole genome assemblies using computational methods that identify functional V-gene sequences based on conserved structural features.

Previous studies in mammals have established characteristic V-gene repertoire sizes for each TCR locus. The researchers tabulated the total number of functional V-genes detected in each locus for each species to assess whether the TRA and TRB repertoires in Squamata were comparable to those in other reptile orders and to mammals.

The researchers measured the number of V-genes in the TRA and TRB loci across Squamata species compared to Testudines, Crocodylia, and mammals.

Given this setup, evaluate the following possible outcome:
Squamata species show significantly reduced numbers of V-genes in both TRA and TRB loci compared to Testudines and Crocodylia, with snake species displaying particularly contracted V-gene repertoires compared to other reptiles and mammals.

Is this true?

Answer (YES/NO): YES